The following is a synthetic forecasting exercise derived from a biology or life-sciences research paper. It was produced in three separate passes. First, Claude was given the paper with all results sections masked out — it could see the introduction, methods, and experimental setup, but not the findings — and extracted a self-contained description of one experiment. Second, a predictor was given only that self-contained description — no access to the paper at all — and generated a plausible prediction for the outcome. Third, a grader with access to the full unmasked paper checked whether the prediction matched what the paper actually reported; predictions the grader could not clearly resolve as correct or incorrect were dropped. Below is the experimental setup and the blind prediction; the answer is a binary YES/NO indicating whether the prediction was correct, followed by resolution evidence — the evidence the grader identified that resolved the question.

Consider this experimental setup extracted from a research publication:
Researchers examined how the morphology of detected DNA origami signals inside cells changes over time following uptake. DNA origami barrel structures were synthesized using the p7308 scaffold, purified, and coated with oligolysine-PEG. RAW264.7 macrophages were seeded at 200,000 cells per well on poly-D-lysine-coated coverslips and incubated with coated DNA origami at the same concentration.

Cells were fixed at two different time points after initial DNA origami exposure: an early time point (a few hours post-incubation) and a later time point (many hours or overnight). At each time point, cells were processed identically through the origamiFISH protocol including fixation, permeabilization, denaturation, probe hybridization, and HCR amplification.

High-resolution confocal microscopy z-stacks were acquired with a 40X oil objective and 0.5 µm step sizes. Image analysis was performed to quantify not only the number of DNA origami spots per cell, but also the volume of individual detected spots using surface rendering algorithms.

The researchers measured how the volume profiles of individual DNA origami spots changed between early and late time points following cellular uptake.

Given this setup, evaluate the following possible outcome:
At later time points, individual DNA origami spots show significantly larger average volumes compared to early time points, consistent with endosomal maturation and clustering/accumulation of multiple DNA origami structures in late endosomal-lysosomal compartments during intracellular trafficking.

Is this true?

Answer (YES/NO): YES